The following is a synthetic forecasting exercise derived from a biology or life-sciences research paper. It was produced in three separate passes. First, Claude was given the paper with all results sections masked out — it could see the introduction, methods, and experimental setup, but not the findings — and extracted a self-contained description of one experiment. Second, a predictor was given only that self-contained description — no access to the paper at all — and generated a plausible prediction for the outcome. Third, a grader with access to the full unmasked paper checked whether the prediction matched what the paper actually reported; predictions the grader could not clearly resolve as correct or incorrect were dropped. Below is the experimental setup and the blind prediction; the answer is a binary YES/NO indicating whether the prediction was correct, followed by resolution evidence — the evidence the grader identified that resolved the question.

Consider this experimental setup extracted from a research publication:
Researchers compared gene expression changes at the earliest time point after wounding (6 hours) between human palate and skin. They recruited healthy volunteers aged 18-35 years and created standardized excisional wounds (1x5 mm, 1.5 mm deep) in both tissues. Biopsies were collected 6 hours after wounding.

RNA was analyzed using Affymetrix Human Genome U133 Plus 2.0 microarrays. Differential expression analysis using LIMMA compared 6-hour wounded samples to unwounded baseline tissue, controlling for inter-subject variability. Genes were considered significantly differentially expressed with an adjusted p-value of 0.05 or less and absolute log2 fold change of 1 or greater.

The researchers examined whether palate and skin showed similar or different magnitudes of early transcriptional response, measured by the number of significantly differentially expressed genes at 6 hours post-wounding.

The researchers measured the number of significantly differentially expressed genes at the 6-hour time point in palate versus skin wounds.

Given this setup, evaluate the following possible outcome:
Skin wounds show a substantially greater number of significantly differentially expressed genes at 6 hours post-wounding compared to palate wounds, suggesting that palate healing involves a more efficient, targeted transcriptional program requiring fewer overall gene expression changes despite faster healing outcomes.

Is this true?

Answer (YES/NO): YES